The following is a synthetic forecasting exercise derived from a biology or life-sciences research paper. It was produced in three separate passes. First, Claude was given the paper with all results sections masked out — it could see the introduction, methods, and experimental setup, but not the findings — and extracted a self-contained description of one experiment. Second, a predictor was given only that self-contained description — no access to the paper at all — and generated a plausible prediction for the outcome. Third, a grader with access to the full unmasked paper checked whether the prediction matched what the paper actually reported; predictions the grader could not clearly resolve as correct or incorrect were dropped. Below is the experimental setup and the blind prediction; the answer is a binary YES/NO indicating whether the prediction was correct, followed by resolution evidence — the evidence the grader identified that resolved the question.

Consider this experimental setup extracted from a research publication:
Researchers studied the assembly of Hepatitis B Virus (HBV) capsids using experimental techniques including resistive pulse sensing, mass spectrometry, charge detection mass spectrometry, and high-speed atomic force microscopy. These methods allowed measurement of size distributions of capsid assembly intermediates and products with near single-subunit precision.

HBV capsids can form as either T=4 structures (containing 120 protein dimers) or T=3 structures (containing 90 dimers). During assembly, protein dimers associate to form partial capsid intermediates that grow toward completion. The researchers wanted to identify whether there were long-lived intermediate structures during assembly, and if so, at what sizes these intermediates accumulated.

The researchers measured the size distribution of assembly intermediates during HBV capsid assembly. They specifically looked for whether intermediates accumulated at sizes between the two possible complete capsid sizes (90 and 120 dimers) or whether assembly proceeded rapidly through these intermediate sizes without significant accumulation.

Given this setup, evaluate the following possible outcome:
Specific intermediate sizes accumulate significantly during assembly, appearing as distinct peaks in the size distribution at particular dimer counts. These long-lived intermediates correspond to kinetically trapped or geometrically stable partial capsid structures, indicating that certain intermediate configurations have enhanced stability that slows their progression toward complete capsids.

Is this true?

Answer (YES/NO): YES